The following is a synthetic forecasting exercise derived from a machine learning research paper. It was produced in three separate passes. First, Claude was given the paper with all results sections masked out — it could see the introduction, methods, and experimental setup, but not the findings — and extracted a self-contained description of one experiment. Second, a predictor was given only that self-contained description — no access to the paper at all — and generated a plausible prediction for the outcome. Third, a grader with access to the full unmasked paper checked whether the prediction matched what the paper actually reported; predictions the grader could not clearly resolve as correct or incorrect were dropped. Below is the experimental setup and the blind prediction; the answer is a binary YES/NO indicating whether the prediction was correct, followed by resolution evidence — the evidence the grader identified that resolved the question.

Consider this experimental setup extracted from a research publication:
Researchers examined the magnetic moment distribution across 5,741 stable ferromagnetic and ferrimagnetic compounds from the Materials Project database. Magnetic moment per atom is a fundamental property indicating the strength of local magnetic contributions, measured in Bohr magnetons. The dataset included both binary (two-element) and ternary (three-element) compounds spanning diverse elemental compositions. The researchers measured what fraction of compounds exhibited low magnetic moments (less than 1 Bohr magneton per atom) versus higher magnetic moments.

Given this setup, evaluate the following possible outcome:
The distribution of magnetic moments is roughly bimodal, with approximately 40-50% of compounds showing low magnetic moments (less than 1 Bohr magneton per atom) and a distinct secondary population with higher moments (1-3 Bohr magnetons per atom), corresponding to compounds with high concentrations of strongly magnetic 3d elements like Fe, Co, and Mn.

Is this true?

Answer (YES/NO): NO